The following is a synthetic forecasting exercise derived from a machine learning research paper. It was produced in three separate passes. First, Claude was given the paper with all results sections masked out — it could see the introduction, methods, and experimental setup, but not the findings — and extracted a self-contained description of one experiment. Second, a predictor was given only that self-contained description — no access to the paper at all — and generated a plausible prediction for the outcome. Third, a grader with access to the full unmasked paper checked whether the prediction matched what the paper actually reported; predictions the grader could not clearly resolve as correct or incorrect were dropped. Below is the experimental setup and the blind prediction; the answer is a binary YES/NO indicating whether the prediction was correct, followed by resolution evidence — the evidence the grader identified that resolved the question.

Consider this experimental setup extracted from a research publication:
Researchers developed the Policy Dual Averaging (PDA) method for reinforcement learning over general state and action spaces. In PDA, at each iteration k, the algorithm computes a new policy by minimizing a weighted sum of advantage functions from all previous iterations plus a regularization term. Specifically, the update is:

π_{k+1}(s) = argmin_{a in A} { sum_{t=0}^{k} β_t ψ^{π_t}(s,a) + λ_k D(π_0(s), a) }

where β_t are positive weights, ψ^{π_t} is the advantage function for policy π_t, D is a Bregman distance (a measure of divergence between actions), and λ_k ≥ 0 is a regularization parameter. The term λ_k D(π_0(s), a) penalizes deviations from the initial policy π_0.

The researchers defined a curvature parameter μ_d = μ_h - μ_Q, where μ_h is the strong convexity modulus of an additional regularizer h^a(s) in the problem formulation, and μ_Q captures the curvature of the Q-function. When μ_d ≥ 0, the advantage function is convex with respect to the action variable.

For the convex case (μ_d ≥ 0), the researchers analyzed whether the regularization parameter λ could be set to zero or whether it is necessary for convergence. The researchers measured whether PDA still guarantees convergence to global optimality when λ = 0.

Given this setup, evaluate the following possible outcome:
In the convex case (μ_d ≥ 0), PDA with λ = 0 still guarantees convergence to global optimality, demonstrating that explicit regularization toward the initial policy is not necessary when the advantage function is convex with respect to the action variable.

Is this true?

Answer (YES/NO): YES